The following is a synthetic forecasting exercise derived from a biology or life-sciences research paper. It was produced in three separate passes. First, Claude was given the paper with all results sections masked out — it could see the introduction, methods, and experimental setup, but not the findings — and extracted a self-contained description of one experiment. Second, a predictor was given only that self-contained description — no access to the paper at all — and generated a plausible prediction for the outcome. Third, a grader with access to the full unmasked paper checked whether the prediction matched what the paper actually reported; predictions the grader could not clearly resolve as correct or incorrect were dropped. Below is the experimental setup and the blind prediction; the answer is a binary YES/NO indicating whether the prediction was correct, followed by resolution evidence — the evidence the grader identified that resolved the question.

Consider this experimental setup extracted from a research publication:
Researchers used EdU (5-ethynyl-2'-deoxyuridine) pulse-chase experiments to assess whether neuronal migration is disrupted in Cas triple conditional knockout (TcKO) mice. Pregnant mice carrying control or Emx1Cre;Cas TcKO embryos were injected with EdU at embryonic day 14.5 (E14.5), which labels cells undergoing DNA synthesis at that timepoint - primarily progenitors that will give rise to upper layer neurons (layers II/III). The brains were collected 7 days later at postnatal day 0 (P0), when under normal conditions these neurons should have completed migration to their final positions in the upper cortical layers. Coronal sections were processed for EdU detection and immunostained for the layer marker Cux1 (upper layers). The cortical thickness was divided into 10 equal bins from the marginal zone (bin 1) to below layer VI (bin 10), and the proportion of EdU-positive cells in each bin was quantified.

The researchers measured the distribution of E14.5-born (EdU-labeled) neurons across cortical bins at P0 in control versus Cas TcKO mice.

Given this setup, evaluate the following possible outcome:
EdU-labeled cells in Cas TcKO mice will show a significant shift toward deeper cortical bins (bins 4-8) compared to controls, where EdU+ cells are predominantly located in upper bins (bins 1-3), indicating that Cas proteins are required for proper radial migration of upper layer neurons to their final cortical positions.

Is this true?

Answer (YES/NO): YES